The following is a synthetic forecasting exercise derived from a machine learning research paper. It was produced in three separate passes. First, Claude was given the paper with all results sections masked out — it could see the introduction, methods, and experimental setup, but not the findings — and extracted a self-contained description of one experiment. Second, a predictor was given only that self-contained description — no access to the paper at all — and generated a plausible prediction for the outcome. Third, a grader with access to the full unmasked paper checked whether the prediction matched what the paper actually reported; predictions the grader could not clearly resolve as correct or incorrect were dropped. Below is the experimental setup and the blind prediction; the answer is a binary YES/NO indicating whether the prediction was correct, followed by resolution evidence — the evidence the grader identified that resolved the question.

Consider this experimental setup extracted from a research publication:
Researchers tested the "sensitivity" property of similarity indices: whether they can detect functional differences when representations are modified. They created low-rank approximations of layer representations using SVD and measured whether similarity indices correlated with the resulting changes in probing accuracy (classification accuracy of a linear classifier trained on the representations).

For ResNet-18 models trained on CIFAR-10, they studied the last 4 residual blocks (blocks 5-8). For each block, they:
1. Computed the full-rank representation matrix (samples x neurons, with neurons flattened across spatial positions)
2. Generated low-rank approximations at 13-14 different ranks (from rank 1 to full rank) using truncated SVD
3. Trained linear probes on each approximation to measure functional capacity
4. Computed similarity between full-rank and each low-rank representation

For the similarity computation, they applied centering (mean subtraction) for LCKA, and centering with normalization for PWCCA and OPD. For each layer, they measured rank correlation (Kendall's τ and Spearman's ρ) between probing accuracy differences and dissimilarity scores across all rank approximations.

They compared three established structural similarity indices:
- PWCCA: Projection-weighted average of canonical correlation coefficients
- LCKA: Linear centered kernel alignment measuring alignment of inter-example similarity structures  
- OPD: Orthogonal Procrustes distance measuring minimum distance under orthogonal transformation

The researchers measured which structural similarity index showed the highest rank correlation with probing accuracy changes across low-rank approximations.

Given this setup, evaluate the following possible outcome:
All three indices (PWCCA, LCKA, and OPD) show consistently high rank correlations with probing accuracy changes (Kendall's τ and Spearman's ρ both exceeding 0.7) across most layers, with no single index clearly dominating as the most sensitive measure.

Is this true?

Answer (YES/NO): NO